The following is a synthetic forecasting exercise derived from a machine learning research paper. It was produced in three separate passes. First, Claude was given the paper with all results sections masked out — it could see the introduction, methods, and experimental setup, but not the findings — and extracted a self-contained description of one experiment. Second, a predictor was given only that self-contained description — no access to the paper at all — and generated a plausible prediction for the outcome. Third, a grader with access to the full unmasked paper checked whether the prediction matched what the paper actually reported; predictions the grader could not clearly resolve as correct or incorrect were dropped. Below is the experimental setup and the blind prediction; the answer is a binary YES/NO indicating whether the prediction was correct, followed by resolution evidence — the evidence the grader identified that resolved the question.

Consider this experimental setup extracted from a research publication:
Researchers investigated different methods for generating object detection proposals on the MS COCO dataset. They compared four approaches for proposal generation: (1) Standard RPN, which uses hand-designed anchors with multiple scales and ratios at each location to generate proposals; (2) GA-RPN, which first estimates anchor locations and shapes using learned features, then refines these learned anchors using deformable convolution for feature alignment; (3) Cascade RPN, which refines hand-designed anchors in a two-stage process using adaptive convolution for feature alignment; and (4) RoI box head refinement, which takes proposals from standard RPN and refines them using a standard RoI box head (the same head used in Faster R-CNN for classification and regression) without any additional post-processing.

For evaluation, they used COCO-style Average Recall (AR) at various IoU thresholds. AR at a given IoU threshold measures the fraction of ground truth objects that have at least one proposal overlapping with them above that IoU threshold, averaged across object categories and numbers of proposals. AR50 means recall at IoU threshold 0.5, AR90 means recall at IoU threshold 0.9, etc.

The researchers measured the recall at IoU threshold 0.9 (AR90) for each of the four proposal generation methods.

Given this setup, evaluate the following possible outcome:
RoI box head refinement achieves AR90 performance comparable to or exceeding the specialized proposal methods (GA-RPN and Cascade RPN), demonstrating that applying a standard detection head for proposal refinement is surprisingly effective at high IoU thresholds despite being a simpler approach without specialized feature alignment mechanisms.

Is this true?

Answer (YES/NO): YES